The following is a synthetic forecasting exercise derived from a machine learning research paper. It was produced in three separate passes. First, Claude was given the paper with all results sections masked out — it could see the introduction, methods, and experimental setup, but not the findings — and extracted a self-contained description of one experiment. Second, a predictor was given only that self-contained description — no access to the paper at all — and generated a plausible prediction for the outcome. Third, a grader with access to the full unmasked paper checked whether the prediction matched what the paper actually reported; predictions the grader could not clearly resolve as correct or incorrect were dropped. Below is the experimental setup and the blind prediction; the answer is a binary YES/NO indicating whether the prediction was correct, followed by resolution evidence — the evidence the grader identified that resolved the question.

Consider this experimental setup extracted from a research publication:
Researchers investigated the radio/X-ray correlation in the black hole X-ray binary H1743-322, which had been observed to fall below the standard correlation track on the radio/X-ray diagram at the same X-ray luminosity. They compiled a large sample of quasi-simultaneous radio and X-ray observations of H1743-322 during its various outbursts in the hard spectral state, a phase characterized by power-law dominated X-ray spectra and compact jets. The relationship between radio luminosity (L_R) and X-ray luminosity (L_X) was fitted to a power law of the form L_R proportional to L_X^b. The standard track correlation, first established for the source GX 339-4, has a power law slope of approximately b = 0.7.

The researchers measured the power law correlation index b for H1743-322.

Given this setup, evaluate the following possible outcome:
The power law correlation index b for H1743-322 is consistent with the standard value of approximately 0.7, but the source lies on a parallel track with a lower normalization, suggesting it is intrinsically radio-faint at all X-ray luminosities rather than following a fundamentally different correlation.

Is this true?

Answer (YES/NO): NO